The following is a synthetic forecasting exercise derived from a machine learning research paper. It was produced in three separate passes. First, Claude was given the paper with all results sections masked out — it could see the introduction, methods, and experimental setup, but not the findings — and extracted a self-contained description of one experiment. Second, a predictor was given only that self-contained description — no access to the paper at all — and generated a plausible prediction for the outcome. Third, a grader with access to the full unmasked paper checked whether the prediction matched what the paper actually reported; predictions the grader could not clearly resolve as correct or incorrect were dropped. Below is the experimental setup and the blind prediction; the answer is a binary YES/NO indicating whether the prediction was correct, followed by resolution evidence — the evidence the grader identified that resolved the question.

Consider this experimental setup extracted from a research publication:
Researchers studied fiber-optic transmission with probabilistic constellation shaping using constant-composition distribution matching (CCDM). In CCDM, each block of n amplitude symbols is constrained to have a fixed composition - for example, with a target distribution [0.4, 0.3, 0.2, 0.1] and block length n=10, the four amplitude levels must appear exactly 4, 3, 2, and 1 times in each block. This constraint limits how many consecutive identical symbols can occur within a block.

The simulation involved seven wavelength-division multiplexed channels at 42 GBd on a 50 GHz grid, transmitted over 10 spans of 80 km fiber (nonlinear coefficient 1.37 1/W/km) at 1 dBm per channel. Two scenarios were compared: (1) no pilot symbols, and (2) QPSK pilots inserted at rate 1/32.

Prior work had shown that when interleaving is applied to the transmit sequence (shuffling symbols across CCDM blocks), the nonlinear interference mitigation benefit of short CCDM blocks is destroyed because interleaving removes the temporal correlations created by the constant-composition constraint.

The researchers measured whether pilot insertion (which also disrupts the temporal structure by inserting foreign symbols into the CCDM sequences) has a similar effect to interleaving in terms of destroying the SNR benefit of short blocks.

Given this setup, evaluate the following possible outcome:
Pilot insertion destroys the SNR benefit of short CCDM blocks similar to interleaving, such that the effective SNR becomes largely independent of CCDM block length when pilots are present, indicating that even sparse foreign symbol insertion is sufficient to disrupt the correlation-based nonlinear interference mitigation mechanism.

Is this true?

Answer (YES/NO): NO